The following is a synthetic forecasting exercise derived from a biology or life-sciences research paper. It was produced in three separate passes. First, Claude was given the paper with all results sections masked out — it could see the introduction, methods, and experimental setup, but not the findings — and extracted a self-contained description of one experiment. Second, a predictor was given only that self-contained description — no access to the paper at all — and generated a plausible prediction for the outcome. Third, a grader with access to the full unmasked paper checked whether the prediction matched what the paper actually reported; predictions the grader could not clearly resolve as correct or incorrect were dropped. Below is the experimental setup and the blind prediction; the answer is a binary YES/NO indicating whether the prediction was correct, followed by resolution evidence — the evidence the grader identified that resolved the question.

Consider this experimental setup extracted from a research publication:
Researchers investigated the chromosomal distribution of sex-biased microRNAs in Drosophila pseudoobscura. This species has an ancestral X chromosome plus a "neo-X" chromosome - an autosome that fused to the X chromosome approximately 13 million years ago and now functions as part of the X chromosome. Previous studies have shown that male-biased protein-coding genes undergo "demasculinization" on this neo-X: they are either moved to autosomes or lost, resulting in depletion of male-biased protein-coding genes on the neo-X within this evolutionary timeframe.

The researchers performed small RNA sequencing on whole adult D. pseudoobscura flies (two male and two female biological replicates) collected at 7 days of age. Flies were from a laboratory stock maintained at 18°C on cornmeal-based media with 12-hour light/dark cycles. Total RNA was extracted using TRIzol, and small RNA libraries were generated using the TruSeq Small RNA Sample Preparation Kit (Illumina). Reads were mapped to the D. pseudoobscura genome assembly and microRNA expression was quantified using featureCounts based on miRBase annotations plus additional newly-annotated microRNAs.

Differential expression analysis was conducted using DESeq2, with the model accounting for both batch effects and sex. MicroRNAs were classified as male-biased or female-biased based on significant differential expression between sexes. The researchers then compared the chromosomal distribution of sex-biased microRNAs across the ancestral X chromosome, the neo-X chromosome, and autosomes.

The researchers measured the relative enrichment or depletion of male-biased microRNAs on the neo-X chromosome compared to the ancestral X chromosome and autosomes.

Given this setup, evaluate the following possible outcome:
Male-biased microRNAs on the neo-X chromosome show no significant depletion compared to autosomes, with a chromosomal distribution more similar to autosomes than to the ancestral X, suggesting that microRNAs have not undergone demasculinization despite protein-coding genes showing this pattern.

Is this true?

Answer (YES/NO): NO